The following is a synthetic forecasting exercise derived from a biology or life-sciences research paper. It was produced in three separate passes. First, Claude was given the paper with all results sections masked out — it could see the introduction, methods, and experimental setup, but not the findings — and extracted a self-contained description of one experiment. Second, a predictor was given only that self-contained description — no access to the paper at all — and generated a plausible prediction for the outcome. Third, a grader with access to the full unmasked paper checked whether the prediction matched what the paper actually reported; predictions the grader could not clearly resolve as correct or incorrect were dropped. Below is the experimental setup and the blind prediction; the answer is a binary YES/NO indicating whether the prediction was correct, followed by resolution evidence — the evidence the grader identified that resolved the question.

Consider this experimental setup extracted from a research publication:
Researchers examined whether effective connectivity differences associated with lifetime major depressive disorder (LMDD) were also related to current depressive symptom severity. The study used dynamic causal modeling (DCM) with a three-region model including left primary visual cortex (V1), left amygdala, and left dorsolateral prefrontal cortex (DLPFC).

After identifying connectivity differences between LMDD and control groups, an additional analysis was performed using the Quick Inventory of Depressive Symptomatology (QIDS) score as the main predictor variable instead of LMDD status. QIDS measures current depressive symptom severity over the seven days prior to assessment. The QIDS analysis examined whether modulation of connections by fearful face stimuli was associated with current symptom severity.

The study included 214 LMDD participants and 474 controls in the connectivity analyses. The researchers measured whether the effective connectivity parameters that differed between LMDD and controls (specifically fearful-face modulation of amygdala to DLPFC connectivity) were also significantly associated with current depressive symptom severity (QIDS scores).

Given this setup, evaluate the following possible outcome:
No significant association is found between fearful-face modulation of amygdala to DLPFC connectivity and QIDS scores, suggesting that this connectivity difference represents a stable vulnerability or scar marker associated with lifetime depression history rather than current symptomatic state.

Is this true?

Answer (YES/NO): YES